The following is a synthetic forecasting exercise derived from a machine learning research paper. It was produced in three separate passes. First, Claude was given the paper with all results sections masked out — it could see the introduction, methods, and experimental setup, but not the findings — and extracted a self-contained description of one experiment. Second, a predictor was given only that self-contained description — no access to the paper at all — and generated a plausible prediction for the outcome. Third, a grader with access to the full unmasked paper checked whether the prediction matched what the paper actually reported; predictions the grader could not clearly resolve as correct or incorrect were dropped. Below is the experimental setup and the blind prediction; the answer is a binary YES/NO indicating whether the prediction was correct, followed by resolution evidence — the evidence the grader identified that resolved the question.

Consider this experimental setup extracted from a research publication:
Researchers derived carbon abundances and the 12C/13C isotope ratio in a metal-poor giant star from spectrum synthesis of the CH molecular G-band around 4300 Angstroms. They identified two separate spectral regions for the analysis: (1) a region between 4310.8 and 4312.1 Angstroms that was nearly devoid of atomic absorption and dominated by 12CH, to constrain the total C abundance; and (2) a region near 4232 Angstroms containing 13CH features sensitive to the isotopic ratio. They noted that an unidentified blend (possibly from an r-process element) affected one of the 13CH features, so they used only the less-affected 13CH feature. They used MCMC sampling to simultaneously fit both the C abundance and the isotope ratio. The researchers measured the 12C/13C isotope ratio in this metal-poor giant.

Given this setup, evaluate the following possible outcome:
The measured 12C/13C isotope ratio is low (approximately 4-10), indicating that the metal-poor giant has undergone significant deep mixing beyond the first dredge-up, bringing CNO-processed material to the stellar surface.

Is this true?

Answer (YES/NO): YES